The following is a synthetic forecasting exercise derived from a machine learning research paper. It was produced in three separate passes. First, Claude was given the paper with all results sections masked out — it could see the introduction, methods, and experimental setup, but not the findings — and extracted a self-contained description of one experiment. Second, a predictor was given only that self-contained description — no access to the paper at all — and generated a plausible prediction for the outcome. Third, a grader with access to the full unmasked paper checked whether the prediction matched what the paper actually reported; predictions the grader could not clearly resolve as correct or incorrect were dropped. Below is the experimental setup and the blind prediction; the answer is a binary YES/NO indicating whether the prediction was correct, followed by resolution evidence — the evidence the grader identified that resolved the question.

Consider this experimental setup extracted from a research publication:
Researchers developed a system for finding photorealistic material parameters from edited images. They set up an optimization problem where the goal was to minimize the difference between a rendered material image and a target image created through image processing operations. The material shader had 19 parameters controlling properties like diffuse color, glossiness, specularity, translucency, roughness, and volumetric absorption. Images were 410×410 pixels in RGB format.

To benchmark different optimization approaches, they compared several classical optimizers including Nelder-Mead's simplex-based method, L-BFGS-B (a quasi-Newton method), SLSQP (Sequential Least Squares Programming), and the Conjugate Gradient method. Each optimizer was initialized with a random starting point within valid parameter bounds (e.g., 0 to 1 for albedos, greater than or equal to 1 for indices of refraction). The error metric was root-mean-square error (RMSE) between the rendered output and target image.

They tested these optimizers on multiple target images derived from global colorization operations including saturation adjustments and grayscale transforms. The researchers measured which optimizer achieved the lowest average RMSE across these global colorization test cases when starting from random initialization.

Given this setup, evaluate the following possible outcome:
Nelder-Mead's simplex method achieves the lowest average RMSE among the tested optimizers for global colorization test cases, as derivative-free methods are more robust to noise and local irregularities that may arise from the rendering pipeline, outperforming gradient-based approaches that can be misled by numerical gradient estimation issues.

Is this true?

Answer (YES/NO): YES